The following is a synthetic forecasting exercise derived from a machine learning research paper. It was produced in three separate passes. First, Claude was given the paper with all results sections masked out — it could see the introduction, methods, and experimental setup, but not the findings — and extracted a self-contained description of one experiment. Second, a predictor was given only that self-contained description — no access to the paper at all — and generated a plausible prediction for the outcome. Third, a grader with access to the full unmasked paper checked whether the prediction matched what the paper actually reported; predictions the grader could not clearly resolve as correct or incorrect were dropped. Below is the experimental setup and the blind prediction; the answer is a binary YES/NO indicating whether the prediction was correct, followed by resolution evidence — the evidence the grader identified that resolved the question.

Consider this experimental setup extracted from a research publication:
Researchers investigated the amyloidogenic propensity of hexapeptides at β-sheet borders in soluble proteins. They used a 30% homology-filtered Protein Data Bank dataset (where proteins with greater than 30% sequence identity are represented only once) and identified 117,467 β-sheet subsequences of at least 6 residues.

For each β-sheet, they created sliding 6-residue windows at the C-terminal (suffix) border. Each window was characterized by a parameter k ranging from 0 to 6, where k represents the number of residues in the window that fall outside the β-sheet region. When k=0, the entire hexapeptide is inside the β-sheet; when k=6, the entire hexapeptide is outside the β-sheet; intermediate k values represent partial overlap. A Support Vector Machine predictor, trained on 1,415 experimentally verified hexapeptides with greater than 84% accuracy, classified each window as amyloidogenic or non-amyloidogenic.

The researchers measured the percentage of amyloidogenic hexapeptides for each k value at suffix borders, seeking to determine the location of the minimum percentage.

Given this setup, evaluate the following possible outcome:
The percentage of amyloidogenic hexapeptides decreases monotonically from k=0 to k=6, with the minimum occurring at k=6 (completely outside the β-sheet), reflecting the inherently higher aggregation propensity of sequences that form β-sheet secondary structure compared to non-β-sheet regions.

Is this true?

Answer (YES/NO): NO